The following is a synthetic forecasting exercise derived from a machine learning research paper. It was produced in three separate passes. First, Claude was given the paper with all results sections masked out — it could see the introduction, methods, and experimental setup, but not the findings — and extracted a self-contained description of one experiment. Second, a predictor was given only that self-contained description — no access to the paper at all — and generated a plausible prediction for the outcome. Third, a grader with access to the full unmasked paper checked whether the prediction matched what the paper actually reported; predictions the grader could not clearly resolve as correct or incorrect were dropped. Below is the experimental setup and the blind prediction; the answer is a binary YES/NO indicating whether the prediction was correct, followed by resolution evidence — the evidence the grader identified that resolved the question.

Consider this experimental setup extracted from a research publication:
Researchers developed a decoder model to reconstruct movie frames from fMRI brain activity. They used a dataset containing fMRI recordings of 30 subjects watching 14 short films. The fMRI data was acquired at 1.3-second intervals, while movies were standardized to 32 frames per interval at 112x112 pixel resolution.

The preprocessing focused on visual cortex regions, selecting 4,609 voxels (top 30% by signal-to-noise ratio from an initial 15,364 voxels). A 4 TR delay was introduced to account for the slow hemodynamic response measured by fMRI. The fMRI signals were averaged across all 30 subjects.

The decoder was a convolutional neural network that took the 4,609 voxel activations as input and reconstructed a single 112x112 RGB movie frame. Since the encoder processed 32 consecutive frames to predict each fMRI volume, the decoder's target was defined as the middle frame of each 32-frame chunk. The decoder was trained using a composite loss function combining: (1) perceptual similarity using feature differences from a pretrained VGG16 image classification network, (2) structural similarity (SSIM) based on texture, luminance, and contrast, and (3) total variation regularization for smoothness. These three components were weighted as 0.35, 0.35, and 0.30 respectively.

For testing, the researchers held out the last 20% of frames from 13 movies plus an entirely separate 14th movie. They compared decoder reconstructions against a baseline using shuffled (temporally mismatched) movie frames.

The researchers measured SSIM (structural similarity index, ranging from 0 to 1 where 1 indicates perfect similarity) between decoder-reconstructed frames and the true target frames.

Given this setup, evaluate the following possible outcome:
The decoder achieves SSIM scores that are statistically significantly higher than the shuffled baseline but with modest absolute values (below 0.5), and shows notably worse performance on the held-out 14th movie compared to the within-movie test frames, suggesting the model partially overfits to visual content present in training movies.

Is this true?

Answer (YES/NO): NO